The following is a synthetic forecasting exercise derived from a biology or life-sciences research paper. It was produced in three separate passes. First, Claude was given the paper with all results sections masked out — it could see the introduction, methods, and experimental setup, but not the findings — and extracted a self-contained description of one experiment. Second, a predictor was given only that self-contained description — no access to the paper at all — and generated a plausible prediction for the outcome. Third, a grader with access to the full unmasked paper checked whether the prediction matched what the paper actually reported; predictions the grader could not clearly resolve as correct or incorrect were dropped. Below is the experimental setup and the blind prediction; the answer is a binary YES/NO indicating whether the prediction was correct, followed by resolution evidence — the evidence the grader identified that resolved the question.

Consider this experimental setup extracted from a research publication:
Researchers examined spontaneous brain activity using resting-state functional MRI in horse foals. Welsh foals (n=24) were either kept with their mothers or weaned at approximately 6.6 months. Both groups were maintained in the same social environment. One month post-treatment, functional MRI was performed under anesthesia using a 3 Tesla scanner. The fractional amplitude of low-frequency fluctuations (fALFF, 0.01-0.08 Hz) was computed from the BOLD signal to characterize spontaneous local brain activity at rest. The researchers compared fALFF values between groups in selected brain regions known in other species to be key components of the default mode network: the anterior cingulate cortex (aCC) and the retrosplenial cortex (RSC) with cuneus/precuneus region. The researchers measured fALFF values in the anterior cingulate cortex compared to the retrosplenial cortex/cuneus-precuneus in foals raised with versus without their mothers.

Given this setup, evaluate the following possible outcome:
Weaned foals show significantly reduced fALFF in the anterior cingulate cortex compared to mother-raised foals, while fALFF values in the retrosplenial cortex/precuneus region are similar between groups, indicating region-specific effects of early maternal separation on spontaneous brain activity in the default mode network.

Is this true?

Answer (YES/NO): NO